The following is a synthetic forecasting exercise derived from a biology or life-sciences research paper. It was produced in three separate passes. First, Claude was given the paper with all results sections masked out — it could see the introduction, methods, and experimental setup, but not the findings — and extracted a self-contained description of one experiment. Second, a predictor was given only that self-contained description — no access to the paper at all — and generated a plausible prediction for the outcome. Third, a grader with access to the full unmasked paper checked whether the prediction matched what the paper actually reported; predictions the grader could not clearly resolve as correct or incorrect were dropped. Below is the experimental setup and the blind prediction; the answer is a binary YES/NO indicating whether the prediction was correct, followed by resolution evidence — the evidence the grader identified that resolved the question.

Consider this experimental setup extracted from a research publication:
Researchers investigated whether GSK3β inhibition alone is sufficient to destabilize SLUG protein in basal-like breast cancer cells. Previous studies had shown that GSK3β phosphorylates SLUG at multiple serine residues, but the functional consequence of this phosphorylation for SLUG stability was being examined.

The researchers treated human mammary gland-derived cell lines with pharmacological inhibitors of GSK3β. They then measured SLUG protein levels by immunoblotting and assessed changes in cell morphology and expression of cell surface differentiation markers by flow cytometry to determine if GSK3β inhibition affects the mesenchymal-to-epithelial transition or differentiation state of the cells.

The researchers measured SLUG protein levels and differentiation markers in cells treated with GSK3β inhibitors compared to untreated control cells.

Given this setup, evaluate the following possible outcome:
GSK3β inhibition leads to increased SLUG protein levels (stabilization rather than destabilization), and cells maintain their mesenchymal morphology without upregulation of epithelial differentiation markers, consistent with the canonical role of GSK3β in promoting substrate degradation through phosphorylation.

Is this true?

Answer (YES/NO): NO